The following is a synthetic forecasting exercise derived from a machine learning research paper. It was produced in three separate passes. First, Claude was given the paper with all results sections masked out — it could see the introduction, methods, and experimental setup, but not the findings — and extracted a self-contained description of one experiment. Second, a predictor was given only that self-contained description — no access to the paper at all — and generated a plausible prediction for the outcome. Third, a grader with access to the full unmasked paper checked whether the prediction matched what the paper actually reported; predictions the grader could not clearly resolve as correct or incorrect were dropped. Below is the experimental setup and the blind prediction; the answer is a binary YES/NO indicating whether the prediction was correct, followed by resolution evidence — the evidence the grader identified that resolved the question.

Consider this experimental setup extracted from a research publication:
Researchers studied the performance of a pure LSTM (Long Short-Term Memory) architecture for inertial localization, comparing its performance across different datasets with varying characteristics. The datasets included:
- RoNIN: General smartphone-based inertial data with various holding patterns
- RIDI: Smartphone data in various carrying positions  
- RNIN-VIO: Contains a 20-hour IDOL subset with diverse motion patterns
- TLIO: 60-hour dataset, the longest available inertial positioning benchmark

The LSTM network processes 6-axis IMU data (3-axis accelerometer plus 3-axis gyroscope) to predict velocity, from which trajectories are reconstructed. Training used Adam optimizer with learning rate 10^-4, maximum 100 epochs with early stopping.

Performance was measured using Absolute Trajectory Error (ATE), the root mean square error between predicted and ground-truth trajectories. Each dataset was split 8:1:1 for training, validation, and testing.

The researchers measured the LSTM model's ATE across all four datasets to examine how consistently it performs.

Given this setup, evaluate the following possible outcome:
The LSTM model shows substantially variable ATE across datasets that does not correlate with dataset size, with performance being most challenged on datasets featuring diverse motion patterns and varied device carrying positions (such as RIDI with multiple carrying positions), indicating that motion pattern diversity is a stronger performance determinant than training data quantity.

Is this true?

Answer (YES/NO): NO